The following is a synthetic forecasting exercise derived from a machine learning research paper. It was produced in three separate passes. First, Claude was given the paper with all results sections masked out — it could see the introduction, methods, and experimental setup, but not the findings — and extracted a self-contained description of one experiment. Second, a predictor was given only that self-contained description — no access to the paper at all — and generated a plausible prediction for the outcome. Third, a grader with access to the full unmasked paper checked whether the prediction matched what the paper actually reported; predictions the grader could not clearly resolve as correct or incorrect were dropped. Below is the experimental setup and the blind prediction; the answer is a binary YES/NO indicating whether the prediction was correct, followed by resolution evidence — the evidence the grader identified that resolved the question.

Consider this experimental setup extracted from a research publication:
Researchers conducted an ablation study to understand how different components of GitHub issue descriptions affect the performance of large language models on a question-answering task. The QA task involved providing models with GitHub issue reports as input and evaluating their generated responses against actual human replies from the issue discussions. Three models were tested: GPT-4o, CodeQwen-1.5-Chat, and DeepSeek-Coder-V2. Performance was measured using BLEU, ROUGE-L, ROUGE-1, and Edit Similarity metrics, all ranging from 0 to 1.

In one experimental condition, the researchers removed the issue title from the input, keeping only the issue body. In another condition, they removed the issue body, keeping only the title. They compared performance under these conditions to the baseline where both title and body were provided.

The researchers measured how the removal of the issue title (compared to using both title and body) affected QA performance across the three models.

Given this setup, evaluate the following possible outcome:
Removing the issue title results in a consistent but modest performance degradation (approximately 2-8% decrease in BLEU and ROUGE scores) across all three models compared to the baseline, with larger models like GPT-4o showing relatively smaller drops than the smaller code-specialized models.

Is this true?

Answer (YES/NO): NO